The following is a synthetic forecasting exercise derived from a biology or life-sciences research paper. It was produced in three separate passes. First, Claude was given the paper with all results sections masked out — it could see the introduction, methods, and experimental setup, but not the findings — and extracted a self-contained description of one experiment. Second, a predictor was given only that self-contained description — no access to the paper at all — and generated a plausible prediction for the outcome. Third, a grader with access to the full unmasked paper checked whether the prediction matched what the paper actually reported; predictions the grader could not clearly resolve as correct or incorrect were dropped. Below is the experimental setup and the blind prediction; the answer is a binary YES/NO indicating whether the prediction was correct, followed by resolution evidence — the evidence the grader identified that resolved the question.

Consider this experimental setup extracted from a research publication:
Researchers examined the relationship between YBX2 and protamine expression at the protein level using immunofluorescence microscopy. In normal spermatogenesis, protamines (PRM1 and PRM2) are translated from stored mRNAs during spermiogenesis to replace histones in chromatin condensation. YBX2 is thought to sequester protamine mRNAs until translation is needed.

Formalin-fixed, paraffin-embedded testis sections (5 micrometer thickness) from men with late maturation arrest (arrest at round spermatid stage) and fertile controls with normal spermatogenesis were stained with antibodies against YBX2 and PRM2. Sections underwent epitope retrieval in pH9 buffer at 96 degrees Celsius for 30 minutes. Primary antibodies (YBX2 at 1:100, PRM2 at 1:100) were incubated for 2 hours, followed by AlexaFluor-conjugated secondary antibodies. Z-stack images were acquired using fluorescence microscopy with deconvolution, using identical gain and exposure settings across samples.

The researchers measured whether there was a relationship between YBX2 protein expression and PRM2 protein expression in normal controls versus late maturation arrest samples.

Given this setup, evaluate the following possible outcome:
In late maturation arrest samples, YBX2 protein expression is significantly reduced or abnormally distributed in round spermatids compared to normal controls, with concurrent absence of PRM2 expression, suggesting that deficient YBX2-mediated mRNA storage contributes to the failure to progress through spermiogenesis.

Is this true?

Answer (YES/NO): NO